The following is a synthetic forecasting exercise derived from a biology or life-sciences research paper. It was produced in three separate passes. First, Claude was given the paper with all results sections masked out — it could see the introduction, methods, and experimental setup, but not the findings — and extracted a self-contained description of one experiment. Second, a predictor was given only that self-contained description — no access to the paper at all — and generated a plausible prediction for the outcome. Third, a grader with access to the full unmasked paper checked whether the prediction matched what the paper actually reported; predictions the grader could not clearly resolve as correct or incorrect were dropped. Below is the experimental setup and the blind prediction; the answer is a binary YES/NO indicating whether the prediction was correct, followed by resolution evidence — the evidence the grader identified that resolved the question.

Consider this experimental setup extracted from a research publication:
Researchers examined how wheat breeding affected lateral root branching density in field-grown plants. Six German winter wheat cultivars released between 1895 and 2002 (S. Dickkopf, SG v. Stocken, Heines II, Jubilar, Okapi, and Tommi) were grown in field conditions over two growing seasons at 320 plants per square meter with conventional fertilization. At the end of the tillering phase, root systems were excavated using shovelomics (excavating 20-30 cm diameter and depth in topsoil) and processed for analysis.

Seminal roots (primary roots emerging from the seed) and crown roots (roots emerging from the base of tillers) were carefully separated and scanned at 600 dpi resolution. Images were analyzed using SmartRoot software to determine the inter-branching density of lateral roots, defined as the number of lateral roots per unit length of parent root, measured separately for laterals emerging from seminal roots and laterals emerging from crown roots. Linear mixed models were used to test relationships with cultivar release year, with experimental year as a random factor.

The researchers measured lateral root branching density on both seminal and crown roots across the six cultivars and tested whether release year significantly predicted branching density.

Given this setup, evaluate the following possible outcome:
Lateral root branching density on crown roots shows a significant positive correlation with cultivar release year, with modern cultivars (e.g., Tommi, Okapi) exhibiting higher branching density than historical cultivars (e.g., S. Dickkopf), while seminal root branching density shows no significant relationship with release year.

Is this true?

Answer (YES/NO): NO